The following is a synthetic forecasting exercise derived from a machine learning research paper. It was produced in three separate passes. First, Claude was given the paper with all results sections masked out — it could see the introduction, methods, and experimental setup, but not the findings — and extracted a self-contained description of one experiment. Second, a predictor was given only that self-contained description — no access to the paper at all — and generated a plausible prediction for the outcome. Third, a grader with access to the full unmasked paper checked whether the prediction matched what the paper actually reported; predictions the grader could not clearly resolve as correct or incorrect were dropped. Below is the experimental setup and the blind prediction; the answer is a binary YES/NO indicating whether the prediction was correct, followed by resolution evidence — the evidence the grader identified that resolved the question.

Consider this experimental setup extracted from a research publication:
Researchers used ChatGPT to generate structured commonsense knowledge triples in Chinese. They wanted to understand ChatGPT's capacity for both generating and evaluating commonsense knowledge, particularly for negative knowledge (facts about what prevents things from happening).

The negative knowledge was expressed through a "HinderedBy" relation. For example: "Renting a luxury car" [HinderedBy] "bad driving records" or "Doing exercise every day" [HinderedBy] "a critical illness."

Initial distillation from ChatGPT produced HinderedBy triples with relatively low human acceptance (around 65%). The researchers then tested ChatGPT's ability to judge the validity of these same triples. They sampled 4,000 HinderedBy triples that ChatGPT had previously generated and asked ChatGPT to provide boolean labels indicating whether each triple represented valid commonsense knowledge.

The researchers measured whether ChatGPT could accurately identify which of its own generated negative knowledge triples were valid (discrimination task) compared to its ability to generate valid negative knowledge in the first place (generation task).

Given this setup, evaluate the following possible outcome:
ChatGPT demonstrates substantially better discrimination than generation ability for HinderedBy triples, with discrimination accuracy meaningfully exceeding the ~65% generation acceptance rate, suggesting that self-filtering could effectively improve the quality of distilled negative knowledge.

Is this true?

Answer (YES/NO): YES